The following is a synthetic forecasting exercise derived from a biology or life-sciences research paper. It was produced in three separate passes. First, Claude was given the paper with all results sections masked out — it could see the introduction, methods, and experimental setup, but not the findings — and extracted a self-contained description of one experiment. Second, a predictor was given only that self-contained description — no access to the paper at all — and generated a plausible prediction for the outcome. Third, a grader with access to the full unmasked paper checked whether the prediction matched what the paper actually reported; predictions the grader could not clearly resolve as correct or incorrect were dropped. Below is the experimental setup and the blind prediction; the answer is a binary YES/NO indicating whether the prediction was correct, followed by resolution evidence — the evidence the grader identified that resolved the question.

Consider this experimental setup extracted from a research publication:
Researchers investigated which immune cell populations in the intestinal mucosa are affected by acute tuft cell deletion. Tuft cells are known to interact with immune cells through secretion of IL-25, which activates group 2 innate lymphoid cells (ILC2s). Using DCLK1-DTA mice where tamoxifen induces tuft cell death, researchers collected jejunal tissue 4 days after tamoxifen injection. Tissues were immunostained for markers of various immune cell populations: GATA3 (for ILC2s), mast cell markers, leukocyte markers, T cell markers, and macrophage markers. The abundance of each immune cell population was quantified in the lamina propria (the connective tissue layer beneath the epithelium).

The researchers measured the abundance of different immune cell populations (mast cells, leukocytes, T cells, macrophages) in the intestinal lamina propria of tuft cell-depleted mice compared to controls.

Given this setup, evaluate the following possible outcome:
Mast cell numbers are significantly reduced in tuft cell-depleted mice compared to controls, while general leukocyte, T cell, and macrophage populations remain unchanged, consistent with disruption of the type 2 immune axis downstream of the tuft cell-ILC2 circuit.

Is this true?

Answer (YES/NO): NO